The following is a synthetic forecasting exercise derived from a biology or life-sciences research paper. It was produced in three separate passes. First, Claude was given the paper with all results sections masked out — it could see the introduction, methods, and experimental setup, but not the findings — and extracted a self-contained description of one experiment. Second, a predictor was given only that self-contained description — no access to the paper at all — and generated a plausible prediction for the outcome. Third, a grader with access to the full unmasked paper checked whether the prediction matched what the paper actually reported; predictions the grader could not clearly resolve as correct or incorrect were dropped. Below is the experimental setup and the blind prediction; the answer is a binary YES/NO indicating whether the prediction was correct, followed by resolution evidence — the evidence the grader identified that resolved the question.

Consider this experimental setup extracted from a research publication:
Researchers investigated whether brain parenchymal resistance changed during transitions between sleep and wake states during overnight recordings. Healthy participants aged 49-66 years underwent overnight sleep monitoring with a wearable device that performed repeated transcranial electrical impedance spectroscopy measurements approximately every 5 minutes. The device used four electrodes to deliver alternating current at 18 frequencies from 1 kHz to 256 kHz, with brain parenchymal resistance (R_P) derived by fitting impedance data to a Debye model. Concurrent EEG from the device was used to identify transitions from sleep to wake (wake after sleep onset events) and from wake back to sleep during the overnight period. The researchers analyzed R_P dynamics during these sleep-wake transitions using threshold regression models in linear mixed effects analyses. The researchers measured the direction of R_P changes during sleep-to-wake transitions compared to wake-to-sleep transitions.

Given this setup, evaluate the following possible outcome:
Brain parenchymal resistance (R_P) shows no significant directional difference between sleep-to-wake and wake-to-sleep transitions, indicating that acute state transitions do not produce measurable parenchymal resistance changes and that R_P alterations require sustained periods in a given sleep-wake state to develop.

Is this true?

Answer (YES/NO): NO